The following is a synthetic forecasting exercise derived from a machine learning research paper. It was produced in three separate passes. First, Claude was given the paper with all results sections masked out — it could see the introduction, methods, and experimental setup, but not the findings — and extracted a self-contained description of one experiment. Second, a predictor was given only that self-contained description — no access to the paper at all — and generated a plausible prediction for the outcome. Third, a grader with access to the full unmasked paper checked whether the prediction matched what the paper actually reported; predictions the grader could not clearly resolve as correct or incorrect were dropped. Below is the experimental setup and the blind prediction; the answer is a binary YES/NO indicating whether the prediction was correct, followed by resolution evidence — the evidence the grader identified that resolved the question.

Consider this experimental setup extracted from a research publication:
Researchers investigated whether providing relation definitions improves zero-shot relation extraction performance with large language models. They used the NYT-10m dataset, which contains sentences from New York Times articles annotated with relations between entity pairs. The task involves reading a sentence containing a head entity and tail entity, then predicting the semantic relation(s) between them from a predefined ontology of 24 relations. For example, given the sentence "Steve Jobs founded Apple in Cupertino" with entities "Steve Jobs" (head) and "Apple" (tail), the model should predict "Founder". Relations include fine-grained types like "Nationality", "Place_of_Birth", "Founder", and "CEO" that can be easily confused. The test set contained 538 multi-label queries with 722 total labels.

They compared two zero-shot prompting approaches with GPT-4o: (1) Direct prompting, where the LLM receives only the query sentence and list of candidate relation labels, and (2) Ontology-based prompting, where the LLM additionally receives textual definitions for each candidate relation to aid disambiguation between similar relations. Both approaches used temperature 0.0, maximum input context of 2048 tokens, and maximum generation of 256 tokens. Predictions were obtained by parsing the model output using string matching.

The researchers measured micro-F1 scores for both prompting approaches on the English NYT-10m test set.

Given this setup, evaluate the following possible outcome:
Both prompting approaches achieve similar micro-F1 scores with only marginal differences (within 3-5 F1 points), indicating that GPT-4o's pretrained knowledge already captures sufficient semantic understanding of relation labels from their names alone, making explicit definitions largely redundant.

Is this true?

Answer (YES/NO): YES